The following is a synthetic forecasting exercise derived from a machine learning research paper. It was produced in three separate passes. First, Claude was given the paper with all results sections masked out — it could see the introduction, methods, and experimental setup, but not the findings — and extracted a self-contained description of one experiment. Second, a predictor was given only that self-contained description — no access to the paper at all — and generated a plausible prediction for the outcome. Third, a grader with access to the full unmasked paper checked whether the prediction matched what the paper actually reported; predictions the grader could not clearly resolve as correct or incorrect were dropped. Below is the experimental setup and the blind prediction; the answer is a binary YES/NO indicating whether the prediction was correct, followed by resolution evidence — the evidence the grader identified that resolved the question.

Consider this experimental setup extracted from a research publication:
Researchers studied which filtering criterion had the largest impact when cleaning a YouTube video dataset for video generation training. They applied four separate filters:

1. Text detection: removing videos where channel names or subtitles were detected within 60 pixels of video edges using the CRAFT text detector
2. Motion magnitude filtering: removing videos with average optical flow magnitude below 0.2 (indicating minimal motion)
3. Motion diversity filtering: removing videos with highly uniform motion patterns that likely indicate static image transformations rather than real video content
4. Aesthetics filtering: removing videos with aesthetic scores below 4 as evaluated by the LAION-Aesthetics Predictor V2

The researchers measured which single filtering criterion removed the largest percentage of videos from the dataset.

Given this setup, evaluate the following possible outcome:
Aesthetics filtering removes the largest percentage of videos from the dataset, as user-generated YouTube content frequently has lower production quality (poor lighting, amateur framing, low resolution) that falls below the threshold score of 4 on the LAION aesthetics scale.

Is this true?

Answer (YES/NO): NO